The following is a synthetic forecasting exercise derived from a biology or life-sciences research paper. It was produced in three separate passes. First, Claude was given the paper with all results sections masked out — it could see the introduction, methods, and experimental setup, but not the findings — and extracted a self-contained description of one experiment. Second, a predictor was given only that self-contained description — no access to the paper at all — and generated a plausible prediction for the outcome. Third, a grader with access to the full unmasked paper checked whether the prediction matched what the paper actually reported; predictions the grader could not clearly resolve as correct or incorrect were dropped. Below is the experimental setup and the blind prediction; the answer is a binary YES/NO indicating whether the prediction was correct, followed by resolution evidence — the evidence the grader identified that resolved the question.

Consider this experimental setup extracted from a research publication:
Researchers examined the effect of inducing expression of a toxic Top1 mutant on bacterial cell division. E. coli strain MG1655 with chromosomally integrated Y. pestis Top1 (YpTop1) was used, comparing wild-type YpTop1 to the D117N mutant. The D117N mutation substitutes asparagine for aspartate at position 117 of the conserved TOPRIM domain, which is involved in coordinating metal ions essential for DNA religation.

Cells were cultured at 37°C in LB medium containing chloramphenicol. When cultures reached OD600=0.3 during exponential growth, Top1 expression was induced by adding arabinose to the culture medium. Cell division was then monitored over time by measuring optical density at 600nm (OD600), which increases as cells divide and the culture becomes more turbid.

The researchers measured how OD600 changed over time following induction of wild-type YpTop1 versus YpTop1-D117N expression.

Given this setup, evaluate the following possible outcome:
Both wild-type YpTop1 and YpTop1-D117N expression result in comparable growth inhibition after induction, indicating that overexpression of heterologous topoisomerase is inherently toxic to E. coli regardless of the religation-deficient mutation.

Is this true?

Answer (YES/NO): NO